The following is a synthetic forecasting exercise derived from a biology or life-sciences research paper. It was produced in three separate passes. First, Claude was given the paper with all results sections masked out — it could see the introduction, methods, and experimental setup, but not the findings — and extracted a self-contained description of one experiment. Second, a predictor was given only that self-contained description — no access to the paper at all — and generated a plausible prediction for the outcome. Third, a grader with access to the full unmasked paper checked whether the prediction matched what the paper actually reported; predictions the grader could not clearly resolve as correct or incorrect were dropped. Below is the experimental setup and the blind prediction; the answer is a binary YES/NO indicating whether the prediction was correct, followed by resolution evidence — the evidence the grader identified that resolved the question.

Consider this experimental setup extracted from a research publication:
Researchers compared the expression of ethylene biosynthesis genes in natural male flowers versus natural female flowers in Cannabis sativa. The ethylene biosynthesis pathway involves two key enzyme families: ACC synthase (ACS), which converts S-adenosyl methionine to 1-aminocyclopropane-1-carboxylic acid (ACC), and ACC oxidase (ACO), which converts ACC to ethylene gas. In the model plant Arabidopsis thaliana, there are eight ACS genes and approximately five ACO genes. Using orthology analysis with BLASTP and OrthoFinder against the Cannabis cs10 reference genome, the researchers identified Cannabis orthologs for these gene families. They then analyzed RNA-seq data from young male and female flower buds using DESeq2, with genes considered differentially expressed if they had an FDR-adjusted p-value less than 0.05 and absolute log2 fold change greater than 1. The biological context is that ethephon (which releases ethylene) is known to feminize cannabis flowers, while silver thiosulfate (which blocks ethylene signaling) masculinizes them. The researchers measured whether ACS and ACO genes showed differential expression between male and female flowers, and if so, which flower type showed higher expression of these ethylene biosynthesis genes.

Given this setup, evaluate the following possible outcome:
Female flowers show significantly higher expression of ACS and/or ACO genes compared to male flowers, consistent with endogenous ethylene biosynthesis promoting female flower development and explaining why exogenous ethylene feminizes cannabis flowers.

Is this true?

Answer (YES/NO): YES